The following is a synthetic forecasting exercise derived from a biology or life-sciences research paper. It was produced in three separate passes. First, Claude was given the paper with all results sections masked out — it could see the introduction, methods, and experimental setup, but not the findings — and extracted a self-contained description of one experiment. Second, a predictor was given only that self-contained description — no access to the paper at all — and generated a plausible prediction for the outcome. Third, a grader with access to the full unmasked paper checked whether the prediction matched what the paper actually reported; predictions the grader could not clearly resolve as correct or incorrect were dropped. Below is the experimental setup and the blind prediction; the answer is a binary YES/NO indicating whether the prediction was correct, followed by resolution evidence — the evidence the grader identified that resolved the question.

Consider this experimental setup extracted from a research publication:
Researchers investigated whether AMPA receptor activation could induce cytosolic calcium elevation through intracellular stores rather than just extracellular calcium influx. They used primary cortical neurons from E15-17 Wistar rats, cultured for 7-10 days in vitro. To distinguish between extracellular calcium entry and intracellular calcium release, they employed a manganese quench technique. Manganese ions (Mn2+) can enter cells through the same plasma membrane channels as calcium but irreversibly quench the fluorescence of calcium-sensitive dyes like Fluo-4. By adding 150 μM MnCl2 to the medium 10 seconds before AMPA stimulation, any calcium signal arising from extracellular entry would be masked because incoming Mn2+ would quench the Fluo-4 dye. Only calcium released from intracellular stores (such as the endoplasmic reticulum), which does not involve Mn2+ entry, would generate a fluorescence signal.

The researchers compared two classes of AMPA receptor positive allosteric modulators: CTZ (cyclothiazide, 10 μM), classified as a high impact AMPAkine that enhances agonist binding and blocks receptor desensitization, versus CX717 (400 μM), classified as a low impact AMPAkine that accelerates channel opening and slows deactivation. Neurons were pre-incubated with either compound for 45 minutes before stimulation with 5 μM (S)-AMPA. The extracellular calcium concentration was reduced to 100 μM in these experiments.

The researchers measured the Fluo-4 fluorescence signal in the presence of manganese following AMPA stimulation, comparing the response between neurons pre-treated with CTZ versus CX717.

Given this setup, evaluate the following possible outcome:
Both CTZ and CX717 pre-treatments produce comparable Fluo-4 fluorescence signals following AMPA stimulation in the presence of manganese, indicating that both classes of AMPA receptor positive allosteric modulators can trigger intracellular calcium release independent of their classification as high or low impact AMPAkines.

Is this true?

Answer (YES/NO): NO